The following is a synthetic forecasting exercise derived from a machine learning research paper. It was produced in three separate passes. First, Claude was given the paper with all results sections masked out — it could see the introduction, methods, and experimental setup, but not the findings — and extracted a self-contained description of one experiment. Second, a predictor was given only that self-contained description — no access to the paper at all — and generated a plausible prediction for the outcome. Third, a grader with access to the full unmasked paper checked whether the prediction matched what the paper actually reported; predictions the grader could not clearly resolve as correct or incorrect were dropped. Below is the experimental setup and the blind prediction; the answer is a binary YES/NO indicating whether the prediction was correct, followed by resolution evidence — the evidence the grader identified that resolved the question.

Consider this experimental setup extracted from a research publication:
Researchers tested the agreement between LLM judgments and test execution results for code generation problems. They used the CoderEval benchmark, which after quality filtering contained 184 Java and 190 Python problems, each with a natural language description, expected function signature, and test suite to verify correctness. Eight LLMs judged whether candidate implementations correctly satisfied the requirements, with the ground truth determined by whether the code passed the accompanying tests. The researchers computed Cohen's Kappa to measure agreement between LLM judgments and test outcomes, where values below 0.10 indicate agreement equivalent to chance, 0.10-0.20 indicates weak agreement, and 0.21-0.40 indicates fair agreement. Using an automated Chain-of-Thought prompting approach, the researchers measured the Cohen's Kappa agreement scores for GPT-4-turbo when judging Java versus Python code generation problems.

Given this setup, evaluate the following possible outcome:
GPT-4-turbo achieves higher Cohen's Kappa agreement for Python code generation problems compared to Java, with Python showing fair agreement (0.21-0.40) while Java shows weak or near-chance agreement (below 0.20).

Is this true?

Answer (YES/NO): NO